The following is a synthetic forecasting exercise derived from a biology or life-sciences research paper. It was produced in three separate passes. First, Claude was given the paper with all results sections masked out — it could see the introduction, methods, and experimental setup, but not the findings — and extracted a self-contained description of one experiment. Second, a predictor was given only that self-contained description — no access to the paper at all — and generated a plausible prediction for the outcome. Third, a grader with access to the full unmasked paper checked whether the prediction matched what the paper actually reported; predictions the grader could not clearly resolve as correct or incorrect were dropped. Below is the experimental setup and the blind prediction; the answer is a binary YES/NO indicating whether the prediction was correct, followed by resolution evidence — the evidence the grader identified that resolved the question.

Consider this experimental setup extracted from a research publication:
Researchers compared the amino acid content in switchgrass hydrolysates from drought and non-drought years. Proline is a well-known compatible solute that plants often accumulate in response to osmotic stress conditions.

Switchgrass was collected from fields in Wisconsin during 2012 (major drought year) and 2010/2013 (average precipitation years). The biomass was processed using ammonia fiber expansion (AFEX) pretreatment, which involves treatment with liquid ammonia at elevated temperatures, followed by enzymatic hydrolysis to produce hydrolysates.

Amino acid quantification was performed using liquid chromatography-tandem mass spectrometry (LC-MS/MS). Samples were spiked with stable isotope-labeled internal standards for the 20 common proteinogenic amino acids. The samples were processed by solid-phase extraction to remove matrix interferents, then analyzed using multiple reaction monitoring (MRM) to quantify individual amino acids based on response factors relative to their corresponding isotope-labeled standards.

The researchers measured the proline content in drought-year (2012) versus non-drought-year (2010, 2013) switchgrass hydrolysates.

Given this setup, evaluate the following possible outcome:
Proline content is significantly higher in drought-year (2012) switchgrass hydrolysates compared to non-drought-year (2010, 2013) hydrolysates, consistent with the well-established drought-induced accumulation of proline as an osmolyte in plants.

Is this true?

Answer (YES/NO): YES